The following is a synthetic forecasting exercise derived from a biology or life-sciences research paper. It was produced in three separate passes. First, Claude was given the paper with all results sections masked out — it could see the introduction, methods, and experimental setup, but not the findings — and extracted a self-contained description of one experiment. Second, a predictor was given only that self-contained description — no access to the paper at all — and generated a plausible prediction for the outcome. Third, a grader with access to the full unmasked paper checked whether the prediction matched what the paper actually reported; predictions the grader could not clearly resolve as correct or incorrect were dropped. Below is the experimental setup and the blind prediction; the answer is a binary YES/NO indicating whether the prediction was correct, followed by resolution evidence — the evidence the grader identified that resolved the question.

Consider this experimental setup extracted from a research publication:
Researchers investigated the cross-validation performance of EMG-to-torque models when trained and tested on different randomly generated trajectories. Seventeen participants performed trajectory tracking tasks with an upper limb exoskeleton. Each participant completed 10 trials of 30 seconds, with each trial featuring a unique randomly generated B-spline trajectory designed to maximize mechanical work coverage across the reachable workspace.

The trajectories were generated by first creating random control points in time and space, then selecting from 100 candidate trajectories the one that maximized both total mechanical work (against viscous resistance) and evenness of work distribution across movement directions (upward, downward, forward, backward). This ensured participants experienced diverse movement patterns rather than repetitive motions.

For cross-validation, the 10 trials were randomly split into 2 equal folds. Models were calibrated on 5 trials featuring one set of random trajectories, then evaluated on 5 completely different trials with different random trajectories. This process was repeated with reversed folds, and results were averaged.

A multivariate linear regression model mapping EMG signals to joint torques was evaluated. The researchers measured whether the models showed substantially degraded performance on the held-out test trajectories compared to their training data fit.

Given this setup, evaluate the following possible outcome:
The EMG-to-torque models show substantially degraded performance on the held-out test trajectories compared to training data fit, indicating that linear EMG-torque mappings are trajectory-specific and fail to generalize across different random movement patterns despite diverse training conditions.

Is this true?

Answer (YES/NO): NO